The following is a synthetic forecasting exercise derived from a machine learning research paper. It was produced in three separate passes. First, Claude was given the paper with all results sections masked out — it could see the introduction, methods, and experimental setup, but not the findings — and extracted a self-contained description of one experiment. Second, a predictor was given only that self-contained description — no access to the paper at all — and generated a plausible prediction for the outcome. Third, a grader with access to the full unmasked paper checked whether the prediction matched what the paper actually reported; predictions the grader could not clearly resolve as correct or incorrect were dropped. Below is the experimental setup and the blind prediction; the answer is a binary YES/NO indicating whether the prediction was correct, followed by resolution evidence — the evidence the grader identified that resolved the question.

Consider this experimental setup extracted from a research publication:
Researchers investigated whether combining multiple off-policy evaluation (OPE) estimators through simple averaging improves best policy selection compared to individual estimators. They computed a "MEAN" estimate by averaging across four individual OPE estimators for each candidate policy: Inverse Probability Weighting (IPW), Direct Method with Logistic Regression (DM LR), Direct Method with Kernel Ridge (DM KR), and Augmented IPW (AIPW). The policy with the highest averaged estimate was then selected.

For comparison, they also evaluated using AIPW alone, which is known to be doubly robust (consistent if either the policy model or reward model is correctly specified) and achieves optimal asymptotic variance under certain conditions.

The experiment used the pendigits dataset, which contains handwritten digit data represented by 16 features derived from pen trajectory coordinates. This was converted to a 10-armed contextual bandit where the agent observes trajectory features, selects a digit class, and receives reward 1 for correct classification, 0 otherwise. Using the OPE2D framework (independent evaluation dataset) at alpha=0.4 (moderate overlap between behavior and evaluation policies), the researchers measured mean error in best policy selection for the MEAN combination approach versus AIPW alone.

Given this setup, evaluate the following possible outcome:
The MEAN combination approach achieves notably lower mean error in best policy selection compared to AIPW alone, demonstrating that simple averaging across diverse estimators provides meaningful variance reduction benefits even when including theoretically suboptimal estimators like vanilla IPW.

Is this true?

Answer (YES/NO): NO